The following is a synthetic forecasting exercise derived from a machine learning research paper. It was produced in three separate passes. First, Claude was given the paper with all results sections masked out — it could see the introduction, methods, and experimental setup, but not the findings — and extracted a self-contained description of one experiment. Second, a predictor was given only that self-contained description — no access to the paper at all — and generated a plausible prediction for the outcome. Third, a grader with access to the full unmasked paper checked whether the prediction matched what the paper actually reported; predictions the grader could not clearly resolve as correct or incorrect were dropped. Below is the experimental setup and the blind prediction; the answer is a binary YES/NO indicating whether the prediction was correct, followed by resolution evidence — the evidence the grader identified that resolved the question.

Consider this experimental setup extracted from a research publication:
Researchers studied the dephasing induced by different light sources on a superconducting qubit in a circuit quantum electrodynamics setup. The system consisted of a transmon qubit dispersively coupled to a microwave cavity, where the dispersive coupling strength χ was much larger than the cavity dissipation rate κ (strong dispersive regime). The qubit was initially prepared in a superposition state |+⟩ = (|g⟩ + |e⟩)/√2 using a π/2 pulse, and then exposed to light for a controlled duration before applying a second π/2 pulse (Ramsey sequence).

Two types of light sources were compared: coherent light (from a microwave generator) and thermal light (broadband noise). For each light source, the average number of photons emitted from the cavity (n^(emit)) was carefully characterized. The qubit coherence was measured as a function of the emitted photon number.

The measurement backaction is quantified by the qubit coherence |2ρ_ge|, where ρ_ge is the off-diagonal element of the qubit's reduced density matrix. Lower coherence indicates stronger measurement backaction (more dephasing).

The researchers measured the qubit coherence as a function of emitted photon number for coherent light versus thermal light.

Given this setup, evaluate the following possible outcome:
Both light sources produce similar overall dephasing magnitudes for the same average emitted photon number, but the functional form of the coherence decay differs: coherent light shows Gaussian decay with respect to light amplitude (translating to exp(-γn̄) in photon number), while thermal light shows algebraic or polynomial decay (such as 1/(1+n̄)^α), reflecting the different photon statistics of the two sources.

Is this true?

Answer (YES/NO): NO